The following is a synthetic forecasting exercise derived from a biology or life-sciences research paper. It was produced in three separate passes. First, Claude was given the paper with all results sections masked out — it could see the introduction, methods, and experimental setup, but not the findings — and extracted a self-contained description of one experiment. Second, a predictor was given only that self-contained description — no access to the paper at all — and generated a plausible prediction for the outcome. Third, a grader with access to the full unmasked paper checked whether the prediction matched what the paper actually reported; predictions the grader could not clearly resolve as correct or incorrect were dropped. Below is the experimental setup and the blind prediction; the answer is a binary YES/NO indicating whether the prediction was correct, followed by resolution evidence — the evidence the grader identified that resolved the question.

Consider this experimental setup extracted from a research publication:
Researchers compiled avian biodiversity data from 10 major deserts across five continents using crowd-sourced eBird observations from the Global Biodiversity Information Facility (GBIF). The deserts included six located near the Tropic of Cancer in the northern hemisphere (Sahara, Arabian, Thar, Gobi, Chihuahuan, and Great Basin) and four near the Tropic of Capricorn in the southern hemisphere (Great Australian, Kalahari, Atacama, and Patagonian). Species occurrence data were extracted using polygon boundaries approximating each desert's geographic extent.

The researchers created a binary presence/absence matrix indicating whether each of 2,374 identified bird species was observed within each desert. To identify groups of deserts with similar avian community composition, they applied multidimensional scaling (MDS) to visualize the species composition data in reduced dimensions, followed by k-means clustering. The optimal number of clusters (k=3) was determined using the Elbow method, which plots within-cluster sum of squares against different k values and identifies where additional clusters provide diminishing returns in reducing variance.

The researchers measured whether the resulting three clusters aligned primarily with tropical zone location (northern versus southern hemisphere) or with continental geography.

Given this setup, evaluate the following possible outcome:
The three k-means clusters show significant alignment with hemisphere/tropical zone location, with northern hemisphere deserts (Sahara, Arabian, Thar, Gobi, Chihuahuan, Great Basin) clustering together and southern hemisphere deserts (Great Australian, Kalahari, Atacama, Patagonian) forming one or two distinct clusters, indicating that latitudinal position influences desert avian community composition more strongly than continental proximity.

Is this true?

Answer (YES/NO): YES